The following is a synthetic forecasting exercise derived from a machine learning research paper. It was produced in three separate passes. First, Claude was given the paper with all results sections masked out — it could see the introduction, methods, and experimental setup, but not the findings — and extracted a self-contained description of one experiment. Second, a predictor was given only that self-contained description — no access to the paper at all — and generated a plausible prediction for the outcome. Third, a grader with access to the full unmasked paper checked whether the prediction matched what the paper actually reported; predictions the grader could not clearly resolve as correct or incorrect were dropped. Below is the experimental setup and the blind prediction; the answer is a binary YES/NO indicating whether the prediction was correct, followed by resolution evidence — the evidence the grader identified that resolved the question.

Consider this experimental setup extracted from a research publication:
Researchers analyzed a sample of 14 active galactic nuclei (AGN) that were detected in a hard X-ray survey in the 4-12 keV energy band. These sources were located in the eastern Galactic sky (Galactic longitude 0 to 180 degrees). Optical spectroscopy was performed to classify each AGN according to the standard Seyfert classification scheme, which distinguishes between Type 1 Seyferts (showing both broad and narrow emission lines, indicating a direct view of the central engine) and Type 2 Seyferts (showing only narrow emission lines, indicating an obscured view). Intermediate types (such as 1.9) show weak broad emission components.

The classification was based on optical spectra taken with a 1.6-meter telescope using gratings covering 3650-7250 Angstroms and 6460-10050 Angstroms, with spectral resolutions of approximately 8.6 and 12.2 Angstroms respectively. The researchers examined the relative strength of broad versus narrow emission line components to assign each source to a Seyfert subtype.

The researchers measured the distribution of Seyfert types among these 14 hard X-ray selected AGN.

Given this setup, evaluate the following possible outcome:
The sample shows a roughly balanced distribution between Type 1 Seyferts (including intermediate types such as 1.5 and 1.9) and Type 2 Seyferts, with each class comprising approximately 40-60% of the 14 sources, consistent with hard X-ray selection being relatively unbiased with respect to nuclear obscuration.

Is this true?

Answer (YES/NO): YES